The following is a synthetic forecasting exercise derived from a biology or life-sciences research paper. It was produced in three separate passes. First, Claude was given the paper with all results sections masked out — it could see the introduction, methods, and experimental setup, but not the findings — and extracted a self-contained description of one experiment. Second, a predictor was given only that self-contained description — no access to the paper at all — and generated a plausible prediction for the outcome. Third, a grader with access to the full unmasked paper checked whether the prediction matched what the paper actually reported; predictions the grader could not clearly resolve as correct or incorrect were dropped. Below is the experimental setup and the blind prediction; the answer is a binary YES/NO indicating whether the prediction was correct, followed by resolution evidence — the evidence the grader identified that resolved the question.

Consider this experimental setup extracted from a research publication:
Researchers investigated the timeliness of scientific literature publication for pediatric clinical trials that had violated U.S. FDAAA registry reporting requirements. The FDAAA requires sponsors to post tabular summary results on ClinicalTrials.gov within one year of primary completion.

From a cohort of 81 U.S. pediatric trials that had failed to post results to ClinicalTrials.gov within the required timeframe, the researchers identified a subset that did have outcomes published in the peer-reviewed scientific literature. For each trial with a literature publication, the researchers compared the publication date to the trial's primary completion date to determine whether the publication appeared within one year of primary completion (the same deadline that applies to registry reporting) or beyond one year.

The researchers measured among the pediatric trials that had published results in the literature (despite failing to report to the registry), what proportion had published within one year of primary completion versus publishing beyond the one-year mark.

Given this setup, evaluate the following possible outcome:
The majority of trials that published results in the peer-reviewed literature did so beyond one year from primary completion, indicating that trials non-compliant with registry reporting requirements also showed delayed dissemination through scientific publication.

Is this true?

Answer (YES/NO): YES